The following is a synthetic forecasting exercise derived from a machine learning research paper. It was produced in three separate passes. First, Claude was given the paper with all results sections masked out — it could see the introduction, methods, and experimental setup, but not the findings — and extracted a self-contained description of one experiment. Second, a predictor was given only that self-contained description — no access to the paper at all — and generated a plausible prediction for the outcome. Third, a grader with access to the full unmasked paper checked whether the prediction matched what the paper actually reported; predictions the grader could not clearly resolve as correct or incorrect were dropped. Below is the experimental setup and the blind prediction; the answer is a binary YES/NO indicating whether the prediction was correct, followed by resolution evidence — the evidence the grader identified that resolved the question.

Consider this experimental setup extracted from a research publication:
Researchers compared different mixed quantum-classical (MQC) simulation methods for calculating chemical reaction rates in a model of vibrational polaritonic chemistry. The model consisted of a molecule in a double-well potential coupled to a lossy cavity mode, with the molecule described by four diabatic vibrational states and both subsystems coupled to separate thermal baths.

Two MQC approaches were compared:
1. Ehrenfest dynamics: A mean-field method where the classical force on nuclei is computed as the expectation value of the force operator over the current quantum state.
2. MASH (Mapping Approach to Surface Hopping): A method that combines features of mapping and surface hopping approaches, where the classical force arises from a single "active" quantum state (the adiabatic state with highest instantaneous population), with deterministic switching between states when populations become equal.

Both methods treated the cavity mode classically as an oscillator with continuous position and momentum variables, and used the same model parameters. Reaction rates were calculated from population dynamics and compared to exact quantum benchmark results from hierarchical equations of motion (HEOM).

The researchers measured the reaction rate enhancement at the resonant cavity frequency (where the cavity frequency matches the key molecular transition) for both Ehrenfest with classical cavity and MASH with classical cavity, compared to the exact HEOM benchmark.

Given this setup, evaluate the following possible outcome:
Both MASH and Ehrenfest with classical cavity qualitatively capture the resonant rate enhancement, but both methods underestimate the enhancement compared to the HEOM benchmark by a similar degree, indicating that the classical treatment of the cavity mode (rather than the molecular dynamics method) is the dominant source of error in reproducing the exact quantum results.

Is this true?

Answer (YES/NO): NO